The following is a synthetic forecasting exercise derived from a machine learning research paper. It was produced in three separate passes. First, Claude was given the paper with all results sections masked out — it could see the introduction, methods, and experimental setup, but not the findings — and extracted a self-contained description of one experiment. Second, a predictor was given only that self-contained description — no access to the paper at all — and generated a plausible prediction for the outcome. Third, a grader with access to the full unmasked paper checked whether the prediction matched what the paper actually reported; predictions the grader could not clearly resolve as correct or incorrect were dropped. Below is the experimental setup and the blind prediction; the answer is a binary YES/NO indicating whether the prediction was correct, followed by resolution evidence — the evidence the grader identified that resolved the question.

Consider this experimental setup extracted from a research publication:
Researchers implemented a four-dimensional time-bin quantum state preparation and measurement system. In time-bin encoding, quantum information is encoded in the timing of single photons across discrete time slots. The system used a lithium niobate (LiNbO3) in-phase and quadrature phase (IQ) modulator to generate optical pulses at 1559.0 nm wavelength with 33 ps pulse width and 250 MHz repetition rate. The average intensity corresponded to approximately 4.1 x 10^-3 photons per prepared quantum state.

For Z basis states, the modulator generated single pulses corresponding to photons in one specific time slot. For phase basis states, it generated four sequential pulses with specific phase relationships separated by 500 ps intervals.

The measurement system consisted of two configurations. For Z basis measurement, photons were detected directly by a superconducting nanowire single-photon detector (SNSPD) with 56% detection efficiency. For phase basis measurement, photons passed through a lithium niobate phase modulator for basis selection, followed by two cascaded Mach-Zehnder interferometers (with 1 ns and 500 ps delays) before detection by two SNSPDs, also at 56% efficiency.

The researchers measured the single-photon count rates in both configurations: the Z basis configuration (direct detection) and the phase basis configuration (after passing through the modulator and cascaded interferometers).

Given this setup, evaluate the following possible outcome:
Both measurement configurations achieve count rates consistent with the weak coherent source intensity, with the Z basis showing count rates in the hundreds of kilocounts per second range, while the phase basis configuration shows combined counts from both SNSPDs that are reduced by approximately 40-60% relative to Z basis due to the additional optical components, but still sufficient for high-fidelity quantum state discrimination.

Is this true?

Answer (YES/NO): NO